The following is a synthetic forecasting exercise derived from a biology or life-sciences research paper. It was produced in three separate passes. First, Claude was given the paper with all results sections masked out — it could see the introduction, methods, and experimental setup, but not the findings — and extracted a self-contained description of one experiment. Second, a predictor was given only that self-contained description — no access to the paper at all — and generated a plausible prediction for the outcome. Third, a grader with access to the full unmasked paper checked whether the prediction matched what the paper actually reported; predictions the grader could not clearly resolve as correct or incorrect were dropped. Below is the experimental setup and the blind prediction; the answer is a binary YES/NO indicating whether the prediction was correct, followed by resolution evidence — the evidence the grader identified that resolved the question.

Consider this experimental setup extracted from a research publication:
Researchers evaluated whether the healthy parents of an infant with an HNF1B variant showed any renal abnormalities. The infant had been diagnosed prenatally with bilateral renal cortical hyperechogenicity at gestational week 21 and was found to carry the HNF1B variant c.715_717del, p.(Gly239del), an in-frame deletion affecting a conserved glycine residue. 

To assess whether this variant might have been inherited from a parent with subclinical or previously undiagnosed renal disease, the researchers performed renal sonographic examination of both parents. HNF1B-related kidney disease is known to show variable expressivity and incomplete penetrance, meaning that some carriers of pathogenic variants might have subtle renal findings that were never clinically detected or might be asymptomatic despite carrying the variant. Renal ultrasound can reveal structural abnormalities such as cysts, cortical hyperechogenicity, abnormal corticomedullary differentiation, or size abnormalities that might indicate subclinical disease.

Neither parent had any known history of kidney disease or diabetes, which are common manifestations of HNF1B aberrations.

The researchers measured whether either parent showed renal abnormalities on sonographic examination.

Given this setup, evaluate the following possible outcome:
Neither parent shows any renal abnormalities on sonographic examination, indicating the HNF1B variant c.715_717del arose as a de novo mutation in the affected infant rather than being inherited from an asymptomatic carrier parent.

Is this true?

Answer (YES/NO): YES